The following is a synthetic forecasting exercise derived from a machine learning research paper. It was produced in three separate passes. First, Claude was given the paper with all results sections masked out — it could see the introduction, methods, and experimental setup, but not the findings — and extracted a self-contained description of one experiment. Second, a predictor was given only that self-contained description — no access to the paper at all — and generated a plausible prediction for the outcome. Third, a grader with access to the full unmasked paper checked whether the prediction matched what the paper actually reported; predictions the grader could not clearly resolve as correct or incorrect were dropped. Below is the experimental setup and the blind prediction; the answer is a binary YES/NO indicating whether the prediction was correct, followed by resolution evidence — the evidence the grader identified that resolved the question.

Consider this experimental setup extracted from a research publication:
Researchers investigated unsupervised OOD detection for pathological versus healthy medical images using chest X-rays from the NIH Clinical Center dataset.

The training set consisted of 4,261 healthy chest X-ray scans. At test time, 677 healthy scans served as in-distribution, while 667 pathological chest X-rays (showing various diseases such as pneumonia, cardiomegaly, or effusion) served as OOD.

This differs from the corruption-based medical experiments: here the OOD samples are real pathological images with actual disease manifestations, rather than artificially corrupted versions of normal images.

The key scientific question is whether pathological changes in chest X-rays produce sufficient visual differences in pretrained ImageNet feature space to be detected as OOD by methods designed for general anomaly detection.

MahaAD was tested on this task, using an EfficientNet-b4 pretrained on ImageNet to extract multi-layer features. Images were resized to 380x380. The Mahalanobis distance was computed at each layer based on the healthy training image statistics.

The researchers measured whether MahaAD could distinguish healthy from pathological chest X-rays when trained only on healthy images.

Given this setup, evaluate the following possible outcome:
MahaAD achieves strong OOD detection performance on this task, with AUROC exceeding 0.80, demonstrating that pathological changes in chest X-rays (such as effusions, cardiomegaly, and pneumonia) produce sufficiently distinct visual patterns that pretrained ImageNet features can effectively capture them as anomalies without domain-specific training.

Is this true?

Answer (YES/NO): YES